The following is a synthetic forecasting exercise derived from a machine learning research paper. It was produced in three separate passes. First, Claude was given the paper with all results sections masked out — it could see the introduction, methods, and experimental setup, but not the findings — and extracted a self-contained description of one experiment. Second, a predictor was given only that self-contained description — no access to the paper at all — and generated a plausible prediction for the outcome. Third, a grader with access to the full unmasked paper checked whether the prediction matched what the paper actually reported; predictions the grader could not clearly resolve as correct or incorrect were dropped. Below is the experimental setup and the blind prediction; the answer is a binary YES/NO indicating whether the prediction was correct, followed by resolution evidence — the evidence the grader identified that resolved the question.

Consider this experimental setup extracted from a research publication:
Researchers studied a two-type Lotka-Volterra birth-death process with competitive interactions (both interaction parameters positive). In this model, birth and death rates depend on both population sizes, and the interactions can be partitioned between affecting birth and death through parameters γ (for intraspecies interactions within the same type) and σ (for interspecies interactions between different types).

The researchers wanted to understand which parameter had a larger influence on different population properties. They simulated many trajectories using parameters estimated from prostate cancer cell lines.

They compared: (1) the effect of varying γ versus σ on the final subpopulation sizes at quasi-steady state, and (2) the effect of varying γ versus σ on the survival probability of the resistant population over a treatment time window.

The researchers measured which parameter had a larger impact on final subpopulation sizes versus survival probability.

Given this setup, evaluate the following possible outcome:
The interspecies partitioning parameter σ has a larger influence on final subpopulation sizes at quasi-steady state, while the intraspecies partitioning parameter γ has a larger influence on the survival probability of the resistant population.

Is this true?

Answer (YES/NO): NO